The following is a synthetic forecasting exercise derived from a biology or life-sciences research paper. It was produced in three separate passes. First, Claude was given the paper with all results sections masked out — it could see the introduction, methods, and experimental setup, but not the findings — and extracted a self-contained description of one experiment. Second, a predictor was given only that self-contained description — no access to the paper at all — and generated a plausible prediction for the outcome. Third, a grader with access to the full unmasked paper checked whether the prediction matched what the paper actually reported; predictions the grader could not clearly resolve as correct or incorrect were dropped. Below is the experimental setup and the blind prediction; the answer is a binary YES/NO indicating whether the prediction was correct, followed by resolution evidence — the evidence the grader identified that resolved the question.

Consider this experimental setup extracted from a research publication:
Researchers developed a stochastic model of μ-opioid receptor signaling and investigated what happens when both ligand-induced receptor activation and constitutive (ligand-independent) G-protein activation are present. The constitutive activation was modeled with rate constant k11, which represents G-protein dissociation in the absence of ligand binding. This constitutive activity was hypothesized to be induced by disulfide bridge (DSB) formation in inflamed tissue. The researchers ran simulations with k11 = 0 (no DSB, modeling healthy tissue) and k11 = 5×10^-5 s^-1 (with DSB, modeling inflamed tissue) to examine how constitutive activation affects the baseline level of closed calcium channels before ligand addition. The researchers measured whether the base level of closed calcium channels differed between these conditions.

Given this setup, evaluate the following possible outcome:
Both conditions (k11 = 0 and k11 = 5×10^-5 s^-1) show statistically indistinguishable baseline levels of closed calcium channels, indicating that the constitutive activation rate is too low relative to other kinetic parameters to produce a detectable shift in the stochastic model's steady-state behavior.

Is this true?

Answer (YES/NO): NO